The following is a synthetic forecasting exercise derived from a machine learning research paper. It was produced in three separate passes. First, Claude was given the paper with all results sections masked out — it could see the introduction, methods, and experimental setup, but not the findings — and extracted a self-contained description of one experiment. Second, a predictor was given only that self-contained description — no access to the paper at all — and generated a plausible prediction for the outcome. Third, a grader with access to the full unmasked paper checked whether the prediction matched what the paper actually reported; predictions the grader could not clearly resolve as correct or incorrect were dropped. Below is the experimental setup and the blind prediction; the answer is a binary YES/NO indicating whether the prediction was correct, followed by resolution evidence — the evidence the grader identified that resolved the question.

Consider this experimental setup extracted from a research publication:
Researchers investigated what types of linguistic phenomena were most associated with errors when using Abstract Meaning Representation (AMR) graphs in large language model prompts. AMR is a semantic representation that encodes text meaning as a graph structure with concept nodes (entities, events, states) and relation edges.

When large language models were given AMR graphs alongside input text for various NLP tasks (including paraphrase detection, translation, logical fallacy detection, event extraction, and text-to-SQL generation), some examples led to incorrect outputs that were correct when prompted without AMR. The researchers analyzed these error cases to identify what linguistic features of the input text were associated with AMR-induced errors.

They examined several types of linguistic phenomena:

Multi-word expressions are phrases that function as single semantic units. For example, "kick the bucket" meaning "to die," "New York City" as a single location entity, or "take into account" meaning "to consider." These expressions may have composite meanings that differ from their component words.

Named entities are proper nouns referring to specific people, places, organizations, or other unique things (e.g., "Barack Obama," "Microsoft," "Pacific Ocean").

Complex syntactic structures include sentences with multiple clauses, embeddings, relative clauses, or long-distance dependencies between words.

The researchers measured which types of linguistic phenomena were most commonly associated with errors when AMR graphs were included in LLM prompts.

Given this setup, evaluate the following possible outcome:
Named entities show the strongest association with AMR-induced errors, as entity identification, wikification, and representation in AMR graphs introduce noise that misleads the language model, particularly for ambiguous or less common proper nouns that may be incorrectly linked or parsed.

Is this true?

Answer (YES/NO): YES